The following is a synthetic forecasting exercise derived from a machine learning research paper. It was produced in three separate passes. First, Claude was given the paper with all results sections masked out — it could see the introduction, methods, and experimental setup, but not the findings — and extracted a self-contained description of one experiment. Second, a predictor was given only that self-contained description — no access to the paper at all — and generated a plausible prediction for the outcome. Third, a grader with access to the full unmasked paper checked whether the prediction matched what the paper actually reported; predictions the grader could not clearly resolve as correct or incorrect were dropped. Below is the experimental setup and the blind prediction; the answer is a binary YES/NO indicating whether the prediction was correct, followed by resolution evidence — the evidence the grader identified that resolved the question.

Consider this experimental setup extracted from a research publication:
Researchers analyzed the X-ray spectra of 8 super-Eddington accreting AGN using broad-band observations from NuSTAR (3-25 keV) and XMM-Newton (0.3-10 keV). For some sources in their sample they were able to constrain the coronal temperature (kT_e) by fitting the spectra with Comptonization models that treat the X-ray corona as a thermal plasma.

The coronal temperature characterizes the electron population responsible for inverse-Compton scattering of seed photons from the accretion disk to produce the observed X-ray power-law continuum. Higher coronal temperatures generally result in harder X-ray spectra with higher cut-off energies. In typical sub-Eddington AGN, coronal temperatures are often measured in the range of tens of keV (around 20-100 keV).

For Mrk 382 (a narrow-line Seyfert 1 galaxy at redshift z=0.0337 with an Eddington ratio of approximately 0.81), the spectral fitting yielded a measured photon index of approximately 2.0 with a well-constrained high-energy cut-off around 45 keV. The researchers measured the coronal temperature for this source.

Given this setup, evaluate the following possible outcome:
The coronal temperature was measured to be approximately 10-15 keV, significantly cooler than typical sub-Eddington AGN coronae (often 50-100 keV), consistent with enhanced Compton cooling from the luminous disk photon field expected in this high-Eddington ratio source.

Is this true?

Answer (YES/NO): NO